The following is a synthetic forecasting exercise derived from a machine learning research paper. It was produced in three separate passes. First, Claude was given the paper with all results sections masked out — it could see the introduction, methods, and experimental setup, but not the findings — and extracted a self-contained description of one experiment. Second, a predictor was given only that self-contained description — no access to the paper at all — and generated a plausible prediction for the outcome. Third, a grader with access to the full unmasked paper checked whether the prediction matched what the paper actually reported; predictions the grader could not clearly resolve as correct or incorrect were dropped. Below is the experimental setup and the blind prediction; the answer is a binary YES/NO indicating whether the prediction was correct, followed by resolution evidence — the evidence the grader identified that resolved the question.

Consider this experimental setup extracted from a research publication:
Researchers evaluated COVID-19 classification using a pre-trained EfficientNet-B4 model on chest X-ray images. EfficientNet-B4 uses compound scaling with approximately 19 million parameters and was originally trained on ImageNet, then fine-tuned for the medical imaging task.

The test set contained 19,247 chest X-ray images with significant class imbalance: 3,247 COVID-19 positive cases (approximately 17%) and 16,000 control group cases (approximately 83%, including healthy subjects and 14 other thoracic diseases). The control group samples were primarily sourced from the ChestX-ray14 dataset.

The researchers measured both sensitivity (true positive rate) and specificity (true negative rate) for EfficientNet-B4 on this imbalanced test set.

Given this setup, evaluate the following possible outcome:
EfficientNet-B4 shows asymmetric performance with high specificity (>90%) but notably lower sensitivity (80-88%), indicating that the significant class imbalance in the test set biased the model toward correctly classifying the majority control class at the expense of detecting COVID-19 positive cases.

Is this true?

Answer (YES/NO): NO